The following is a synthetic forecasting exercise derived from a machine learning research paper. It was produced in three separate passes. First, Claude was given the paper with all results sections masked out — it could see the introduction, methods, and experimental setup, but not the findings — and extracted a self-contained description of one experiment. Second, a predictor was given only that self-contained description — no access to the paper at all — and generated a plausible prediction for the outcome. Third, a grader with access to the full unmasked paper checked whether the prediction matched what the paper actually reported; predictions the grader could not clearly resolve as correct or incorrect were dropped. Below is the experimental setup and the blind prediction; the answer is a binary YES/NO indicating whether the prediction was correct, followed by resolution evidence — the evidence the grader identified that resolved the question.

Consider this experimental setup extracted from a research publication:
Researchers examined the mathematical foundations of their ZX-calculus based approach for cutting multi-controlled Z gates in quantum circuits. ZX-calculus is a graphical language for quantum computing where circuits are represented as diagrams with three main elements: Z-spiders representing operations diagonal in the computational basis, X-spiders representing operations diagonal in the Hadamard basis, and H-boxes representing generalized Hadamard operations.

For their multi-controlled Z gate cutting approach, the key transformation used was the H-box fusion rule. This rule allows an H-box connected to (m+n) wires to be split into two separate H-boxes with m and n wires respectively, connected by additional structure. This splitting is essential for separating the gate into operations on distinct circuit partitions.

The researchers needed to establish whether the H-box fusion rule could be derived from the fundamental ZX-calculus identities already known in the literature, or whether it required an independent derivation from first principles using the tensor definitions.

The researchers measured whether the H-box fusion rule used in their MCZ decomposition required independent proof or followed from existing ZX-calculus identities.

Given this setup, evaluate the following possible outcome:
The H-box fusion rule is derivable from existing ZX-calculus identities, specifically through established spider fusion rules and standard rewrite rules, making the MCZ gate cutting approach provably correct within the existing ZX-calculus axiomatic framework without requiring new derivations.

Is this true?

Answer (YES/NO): NO